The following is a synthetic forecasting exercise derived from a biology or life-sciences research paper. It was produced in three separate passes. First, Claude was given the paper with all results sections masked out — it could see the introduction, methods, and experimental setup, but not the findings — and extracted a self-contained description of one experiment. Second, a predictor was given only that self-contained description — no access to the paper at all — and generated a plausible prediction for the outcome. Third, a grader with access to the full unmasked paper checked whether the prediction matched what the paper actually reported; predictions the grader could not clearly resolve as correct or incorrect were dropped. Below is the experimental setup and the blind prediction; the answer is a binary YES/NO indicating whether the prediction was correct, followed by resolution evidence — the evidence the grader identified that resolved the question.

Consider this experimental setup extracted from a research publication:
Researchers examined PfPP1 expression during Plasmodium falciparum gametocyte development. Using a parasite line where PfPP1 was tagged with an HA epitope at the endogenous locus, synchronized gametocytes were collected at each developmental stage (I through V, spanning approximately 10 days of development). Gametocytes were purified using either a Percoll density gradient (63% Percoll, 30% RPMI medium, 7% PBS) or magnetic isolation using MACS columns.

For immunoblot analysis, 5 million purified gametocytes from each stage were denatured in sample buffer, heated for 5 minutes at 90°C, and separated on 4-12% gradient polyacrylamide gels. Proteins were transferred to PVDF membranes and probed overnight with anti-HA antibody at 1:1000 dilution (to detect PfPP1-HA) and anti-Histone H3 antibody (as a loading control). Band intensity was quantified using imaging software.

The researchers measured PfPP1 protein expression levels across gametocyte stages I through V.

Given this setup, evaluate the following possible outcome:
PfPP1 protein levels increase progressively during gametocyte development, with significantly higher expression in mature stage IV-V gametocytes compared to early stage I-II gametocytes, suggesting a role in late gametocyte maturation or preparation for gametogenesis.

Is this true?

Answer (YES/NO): YES